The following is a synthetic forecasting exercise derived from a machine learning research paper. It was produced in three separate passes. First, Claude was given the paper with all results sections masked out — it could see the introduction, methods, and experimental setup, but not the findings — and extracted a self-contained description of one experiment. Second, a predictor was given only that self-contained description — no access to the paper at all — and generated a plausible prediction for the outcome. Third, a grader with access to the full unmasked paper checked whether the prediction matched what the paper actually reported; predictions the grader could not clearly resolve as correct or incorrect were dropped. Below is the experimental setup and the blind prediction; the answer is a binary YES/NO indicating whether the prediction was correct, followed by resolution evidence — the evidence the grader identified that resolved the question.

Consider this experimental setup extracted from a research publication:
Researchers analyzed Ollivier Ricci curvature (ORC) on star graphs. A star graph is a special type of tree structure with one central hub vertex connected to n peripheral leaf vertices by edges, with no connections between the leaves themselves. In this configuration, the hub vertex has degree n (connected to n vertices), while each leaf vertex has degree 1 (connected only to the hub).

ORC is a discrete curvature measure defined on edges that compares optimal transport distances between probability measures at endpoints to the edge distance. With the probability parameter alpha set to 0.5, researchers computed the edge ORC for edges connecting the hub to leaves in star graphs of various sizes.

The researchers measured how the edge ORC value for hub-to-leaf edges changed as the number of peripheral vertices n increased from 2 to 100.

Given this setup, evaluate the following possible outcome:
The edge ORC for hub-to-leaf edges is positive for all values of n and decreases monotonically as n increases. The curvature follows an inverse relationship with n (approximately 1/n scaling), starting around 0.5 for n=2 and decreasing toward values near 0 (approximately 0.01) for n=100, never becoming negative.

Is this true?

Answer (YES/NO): YES